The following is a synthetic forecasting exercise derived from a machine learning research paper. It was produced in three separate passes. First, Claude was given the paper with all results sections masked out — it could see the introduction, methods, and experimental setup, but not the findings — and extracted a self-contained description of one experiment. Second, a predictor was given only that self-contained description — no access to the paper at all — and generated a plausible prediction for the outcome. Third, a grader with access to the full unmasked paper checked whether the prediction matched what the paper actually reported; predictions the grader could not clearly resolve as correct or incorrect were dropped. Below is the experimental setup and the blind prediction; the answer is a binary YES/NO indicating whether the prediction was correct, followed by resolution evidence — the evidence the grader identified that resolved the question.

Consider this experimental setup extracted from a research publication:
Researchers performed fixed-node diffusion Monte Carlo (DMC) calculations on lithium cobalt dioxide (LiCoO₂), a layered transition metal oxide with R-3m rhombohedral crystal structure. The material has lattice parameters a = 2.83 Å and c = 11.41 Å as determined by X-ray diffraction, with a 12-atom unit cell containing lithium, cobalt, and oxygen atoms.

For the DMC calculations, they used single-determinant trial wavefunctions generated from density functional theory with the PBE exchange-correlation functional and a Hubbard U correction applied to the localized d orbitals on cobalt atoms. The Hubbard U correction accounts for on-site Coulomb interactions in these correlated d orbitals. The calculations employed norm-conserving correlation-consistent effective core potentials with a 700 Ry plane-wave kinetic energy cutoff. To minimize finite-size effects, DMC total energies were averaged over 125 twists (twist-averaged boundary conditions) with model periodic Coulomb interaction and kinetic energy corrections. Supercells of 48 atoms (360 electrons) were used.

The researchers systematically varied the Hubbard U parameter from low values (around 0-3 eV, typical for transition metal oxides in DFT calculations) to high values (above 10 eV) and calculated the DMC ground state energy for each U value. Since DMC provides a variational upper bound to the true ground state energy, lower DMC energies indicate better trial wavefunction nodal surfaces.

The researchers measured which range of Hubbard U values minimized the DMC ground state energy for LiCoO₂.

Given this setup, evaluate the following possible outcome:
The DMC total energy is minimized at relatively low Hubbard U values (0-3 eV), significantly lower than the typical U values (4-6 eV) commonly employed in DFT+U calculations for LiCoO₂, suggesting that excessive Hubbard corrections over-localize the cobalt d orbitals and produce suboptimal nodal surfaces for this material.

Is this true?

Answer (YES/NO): NO